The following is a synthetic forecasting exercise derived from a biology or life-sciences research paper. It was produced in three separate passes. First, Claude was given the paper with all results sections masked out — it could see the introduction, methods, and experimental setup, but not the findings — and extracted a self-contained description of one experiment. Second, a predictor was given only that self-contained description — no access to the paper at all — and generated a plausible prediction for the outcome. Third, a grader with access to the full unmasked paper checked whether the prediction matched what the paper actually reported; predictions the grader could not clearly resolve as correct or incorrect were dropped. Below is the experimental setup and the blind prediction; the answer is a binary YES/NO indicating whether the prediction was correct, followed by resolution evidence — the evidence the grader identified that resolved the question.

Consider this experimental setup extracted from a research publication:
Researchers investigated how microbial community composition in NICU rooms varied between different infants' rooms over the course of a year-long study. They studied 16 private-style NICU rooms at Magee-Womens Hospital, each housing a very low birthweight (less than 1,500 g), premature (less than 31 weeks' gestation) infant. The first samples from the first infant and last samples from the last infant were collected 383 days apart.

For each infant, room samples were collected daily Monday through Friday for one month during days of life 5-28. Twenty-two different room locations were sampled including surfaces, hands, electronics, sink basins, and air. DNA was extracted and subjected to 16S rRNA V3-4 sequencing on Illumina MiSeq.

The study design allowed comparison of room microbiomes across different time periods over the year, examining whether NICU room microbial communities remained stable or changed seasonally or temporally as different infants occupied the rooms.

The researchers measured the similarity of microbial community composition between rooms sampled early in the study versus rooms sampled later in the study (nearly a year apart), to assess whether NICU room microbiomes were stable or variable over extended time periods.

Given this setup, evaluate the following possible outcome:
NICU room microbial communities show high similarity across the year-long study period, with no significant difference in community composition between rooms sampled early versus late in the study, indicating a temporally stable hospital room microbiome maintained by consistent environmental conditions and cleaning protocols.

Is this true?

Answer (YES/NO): NO